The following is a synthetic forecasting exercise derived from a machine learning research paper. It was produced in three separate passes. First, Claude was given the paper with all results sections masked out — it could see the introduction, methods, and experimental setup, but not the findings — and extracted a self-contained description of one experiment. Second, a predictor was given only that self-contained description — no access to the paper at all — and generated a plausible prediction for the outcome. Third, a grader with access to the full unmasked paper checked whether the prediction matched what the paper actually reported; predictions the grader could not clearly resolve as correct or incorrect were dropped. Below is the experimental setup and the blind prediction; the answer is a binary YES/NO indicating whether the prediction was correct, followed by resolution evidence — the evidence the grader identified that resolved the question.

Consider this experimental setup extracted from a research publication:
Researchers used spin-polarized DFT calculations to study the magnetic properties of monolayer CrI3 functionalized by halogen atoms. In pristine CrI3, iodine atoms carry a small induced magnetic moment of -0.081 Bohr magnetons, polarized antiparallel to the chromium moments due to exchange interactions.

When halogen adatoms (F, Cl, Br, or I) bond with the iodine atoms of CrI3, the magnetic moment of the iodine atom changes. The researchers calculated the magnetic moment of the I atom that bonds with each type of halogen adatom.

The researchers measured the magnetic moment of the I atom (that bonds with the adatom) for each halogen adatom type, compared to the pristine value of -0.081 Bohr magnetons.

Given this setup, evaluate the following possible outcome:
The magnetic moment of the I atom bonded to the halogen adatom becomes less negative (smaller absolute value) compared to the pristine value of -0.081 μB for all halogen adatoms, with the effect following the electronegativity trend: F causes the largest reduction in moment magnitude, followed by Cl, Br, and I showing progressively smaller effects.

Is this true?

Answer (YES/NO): NO